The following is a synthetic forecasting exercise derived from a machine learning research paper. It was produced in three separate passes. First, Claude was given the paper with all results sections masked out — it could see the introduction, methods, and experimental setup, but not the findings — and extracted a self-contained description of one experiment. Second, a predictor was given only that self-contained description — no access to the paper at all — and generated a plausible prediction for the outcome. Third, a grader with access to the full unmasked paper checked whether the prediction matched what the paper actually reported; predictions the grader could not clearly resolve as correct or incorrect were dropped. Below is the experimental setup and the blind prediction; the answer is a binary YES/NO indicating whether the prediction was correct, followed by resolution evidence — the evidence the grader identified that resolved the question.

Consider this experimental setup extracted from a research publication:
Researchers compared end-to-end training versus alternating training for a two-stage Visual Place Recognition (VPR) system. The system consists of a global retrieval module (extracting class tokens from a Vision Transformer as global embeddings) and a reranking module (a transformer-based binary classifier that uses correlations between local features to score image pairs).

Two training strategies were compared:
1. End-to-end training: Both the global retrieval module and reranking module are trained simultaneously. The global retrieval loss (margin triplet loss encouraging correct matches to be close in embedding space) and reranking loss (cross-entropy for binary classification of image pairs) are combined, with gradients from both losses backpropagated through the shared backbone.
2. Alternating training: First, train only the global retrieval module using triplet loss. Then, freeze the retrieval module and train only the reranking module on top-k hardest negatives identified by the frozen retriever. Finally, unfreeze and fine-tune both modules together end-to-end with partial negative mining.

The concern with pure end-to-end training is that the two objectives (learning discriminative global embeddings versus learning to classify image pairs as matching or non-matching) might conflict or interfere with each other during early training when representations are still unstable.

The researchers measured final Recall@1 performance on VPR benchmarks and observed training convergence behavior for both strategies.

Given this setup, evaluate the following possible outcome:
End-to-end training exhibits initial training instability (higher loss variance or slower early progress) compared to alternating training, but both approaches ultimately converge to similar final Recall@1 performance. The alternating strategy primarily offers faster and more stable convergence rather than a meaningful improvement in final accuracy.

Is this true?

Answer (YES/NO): NO